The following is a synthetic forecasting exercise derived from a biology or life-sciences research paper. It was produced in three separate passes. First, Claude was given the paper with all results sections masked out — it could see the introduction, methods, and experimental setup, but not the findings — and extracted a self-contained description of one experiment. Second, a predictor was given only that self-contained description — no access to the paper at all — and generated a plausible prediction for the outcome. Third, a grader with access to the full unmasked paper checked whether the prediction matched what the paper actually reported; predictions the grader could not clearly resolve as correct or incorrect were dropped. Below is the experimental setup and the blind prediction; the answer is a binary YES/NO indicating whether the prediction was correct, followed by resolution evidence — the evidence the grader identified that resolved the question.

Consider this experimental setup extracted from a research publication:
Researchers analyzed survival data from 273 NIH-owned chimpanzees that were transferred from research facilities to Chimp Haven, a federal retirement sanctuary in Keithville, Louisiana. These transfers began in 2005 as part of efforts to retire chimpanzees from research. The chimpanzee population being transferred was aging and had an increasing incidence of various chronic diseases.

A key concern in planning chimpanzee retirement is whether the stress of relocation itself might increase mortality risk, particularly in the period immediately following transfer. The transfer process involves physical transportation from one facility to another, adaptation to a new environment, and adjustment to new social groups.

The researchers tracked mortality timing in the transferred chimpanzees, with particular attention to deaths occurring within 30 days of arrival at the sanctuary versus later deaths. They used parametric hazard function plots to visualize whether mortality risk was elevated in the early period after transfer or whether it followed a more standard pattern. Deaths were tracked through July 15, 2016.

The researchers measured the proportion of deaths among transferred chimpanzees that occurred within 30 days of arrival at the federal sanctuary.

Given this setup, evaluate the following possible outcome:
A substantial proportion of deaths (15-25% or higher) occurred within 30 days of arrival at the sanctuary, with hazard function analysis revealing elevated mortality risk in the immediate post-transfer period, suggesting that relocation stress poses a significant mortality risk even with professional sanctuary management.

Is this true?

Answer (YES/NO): NO